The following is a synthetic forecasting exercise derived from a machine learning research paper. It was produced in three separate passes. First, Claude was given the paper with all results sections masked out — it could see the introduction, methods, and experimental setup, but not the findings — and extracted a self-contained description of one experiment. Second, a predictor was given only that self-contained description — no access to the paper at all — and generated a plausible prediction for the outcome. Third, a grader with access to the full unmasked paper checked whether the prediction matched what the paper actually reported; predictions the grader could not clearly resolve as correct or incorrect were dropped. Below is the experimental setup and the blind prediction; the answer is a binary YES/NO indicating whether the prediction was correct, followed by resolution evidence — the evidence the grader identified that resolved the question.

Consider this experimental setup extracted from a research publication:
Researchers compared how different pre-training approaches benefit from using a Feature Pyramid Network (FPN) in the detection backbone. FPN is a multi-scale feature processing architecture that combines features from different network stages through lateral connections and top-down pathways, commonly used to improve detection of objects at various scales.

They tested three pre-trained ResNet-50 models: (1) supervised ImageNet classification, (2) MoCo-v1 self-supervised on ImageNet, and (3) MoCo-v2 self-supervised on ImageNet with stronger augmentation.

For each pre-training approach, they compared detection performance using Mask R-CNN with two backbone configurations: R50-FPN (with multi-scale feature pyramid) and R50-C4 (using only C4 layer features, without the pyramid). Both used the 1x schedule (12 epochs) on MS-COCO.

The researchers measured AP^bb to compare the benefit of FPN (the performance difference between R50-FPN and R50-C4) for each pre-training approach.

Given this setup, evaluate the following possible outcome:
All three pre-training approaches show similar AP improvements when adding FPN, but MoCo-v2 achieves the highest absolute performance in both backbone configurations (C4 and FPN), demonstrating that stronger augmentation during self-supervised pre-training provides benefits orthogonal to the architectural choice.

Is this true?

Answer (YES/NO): NO